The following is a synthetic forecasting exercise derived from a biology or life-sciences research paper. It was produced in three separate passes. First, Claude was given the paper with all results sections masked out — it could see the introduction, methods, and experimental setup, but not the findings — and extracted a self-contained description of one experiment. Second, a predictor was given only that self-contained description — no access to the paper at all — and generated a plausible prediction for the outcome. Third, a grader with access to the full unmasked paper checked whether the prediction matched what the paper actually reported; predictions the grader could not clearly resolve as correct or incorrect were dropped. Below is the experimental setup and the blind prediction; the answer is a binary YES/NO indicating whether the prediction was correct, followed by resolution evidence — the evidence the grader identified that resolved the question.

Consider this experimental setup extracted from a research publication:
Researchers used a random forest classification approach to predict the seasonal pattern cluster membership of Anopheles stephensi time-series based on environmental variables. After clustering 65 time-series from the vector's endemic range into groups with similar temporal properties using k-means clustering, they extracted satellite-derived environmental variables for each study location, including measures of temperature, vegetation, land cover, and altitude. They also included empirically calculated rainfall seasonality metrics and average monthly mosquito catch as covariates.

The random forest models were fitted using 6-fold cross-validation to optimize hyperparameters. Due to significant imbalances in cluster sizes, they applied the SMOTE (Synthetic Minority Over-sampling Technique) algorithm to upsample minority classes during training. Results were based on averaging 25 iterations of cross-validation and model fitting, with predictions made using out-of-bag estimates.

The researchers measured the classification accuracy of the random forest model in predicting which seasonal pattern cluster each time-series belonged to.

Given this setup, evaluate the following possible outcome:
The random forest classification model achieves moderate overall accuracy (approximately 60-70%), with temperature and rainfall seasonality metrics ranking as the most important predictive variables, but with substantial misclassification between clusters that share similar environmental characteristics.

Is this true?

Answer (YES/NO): NO